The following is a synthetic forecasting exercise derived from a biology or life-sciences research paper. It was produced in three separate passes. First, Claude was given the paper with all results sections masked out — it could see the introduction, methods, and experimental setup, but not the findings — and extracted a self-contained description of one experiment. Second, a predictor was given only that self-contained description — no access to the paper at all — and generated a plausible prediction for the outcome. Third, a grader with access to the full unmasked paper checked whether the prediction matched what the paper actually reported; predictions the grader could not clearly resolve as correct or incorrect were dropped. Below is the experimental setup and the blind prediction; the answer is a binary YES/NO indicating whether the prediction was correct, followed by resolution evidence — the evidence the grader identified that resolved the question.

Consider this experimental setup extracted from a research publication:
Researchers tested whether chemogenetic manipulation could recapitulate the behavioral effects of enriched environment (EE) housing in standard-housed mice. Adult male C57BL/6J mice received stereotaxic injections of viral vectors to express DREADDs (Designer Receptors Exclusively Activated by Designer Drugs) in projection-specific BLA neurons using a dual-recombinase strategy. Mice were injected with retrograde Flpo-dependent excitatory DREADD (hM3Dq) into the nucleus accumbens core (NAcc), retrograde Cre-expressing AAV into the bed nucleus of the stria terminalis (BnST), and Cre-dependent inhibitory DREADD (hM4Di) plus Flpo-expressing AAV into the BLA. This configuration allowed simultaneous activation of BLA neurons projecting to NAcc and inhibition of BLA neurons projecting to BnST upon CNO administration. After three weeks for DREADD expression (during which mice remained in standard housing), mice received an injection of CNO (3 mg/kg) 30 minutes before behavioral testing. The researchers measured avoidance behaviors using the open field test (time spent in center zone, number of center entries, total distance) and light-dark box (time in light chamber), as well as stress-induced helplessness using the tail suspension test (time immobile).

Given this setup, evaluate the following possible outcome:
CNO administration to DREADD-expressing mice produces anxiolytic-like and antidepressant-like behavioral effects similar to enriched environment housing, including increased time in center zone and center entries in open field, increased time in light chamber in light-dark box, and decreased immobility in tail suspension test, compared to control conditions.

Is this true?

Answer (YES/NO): NO